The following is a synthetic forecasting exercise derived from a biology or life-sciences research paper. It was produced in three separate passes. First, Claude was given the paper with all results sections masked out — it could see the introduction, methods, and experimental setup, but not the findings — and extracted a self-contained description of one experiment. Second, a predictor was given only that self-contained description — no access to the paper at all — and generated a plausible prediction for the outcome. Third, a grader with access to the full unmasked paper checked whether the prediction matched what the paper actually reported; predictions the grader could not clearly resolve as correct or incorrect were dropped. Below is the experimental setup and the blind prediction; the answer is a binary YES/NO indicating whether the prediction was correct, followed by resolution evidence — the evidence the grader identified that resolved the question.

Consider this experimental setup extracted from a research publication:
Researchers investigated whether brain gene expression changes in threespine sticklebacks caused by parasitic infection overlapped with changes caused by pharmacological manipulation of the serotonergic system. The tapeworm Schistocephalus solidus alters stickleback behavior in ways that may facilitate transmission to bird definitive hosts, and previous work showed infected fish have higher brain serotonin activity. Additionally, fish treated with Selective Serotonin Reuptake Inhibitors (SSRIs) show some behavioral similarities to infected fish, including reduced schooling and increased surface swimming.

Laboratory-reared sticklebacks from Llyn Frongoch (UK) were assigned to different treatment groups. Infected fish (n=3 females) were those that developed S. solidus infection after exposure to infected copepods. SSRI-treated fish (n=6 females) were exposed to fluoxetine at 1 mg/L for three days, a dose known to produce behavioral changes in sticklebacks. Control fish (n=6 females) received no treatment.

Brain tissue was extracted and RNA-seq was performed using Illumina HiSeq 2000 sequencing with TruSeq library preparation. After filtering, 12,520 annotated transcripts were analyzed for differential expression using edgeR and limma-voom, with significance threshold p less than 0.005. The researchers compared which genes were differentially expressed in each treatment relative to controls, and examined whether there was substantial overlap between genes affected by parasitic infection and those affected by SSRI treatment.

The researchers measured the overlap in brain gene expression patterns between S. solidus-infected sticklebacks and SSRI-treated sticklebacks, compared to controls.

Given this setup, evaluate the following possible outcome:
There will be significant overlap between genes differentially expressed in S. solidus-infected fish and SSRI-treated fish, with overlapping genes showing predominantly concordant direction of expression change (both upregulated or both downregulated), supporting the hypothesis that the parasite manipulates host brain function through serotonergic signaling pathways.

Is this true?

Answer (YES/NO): NO